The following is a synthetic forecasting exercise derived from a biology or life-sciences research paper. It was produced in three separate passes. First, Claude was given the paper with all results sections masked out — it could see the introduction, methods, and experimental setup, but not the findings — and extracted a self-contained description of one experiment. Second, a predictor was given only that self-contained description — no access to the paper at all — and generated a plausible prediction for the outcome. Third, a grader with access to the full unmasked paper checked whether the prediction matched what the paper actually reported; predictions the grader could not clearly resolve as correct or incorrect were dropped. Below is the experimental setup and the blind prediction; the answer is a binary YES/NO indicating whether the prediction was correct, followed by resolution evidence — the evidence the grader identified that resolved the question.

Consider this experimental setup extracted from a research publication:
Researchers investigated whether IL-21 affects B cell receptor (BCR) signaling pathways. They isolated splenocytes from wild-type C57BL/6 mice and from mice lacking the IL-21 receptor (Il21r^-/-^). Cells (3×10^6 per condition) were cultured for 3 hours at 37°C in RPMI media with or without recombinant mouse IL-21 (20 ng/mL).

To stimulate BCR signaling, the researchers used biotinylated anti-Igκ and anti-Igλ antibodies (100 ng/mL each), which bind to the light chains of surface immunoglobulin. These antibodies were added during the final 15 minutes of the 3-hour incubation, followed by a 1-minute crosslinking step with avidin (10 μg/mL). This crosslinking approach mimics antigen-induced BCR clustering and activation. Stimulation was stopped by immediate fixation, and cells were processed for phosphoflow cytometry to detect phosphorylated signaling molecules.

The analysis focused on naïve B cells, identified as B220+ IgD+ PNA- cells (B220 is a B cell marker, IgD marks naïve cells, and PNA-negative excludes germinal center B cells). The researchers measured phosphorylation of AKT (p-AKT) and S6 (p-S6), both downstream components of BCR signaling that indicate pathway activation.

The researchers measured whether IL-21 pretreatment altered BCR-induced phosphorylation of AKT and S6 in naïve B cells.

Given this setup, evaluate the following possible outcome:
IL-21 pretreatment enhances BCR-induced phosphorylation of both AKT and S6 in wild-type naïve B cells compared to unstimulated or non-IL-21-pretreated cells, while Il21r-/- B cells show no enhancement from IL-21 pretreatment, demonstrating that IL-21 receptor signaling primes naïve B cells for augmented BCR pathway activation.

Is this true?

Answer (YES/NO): YES